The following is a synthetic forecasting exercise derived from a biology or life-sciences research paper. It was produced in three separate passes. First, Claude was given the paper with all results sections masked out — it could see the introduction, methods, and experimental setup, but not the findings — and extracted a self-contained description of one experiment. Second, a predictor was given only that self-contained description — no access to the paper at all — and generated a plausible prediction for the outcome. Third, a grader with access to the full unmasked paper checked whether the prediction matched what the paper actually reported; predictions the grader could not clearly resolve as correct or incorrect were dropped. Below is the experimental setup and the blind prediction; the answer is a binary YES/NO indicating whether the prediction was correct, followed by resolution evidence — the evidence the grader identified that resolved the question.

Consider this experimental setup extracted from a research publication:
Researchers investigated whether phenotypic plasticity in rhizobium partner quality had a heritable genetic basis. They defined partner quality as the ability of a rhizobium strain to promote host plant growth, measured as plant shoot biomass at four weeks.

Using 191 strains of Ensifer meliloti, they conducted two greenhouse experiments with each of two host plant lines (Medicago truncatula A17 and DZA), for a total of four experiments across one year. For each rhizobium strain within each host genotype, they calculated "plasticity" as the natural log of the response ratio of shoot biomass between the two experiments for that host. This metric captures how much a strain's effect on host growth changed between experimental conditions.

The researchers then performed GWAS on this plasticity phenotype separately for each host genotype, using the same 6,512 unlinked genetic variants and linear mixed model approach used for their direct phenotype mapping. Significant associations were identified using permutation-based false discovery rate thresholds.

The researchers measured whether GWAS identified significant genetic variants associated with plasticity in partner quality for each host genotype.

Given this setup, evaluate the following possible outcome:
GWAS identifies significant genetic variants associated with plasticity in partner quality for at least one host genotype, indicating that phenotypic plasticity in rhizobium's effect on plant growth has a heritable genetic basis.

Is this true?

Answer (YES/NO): YES